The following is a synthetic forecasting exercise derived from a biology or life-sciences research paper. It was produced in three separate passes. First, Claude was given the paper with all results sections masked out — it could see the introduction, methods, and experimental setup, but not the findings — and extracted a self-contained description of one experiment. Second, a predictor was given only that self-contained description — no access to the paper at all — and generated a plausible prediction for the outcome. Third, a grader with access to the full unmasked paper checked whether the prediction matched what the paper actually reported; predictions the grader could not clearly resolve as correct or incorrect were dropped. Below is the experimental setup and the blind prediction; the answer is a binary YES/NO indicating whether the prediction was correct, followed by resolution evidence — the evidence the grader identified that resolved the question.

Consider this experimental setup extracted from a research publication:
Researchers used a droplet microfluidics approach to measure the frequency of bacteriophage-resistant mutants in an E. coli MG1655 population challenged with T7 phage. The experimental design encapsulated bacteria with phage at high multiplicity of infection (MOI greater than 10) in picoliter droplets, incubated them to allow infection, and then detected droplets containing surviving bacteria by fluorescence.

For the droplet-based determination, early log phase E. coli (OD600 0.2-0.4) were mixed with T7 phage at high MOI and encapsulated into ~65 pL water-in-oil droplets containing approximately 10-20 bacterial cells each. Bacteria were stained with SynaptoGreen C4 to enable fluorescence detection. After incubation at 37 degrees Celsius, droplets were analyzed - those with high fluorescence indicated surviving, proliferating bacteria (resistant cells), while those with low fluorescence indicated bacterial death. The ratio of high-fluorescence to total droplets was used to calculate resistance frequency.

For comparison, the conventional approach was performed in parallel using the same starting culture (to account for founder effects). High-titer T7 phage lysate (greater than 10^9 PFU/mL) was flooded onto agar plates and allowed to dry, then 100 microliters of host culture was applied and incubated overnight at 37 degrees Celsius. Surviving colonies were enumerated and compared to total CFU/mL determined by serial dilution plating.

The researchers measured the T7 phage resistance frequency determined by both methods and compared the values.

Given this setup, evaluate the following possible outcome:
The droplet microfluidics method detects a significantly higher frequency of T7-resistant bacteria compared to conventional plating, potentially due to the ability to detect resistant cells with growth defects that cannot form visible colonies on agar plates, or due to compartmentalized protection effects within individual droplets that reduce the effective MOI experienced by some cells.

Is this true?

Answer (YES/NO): NO